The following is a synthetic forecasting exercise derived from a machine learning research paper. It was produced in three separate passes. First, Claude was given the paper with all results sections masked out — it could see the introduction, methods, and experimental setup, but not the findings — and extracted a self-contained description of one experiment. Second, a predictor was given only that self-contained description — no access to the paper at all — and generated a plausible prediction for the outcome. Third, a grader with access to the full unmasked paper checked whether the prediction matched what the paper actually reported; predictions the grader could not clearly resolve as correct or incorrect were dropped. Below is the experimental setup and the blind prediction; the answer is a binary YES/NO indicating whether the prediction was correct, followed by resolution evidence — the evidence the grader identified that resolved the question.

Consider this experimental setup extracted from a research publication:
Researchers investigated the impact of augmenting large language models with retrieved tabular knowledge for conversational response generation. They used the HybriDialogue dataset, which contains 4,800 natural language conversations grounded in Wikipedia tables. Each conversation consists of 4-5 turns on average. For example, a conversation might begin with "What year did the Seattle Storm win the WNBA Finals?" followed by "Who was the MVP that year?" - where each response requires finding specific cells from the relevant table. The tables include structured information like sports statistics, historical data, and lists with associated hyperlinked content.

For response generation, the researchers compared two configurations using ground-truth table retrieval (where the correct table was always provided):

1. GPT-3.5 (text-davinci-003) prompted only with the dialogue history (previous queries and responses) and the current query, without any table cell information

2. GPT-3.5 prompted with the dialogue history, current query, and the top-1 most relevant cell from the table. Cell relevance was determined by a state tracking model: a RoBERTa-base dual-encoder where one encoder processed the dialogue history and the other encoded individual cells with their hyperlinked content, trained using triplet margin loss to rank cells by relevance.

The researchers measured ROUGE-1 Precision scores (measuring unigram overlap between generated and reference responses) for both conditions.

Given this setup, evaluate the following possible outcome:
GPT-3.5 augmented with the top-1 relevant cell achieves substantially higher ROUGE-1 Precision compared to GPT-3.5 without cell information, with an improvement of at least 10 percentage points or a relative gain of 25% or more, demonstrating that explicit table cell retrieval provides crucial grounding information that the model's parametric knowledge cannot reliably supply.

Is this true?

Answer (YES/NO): YES